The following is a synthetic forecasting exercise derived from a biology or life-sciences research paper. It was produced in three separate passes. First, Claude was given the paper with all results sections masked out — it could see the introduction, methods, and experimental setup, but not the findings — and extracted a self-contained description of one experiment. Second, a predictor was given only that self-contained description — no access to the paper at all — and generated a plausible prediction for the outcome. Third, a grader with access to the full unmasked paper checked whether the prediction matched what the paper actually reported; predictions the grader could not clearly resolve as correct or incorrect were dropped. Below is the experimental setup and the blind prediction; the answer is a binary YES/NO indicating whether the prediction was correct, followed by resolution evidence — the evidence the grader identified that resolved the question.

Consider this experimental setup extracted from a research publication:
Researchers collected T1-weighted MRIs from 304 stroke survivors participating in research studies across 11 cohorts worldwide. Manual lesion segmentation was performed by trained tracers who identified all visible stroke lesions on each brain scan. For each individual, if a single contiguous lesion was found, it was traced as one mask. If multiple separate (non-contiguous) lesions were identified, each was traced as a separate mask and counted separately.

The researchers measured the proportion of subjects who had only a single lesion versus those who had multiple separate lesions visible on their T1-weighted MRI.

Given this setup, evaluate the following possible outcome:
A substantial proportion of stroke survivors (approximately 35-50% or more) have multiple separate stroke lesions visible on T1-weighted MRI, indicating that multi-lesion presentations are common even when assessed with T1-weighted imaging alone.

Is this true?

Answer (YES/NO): YES